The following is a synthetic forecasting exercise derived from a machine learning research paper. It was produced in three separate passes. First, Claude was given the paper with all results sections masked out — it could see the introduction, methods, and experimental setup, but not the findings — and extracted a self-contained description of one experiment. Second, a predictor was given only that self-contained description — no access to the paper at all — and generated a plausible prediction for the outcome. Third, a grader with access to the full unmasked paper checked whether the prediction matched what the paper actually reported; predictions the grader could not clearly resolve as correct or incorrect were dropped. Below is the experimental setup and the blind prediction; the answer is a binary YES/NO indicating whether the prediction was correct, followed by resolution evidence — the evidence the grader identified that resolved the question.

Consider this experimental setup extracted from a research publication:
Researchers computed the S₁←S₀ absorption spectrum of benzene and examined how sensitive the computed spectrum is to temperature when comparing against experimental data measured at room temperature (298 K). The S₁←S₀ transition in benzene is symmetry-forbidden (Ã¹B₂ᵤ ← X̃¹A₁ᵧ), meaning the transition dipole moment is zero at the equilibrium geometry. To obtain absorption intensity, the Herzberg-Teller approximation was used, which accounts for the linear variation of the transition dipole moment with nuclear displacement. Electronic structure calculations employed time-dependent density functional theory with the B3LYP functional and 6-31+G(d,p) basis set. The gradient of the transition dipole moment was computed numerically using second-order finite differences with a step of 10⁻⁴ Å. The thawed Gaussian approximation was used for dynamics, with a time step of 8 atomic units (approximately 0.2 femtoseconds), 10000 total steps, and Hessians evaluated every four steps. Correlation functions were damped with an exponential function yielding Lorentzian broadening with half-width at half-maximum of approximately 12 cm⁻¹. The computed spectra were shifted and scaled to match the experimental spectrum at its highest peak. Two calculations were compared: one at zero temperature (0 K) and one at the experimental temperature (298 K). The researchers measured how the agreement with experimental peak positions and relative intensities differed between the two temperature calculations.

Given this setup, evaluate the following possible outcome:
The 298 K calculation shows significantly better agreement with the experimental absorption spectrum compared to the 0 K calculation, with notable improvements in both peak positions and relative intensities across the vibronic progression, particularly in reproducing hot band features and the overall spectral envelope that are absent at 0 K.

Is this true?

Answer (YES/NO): NO